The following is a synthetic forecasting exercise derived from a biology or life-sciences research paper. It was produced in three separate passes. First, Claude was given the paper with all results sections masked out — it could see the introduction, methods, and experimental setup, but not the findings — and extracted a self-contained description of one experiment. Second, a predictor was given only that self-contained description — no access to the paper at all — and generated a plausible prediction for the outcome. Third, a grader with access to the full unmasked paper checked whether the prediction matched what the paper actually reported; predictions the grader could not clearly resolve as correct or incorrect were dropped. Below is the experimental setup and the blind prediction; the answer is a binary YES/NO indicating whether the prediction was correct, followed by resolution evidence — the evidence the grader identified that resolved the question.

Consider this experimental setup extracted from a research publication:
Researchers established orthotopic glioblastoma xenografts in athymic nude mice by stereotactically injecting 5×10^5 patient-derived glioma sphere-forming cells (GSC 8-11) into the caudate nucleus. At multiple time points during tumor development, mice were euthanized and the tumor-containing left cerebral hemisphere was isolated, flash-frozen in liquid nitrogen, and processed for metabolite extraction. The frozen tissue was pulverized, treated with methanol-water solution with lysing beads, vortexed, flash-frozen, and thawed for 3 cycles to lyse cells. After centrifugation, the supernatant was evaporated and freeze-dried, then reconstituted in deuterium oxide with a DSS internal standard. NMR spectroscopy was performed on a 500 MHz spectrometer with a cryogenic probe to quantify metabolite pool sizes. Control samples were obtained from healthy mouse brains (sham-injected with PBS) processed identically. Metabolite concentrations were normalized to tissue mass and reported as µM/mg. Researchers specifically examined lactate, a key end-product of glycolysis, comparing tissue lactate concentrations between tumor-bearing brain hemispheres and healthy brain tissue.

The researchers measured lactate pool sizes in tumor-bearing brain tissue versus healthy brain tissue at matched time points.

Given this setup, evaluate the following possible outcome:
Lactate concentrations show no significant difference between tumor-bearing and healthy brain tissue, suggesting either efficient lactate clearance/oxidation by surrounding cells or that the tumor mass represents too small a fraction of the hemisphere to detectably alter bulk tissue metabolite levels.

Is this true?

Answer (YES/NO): YES